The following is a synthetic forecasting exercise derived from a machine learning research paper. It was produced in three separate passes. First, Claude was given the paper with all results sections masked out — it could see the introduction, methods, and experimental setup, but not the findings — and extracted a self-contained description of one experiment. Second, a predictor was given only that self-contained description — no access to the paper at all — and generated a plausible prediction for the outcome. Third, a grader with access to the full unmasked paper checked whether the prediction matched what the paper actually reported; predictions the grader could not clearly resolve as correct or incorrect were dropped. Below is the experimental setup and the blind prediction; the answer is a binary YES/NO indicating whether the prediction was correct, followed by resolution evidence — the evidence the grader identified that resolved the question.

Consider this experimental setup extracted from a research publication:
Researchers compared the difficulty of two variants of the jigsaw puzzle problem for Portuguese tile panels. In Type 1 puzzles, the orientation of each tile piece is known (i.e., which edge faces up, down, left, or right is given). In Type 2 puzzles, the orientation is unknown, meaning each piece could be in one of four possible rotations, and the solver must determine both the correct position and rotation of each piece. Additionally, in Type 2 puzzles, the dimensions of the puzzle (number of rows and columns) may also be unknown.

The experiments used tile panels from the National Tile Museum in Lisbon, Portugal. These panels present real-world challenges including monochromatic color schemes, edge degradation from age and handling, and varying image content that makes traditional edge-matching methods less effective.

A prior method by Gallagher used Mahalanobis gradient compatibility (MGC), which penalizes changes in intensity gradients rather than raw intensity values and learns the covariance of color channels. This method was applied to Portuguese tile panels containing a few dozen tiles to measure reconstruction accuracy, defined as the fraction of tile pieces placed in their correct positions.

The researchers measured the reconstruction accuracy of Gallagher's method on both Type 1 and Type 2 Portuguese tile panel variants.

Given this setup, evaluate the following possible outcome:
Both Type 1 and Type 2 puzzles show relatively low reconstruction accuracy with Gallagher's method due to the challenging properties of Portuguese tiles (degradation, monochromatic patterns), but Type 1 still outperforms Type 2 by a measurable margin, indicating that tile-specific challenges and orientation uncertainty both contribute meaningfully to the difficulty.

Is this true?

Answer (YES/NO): NO